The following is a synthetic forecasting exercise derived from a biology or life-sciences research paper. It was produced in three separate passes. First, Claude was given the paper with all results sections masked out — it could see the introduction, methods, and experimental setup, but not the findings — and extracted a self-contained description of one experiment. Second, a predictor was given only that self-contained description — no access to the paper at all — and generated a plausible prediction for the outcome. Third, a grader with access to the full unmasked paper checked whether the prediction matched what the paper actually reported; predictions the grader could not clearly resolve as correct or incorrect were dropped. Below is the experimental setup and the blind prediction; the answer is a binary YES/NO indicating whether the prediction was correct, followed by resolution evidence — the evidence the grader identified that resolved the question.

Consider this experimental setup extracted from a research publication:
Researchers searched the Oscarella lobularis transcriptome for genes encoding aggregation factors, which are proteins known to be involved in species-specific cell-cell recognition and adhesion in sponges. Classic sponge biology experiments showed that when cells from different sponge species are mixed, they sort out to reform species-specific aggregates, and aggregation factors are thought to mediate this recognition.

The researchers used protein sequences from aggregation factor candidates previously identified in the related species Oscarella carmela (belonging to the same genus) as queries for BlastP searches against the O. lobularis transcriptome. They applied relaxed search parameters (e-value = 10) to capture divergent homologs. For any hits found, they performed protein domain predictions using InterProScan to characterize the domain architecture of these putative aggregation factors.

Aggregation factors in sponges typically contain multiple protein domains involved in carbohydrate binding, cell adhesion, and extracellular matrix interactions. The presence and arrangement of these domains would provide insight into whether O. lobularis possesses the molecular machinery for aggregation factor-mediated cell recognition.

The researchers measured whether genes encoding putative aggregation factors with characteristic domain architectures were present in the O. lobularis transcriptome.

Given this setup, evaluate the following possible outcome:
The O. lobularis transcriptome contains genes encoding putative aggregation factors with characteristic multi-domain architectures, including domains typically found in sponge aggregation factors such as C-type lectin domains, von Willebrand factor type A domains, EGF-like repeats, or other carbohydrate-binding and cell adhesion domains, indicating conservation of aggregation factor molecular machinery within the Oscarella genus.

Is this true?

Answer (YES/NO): YES